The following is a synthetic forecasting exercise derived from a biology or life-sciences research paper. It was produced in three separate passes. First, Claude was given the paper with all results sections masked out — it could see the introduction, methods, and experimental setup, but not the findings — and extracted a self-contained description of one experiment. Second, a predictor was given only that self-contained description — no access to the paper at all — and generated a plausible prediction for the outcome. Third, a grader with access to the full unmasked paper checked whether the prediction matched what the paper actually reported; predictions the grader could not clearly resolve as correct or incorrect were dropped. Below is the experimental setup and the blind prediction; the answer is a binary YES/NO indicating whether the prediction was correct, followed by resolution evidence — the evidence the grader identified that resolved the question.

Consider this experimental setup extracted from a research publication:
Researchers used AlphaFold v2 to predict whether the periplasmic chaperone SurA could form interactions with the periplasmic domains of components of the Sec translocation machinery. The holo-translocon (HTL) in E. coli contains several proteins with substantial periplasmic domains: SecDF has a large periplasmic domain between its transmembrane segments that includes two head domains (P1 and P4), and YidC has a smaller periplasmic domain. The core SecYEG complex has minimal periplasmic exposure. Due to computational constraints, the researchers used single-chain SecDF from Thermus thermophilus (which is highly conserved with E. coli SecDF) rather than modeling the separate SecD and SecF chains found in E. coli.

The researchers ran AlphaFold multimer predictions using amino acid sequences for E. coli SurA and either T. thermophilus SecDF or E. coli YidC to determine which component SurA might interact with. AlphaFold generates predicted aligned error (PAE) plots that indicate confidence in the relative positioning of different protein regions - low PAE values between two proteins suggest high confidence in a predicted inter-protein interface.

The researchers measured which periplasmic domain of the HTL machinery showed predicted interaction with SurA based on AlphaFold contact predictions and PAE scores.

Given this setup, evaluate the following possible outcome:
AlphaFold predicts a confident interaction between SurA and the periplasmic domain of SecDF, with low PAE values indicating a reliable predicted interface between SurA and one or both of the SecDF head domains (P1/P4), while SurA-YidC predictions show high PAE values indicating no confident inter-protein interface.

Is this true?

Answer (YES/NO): YES